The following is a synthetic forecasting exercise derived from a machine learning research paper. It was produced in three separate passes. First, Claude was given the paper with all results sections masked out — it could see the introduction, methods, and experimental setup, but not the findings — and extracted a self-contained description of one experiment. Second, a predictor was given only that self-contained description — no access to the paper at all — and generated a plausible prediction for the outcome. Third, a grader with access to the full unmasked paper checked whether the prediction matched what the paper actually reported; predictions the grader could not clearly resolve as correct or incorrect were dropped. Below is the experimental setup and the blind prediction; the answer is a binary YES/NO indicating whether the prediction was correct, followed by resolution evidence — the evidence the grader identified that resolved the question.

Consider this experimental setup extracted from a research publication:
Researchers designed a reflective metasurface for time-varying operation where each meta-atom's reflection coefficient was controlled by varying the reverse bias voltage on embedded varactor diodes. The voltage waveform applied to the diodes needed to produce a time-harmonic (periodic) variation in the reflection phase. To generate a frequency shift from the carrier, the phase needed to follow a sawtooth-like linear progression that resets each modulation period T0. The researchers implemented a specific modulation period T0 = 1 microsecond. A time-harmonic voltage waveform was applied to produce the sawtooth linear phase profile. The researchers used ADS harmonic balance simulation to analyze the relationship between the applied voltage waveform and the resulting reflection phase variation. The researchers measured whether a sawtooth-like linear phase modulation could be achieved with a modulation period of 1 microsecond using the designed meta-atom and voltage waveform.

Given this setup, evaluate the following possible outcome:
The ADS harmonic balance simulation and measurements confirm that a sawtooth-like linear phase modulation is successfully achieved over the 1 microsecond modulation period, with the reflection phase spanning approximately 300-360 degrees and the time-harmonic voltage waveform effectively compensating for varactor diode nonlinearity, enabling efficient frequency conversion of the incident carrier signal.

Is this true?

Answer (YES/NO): NO